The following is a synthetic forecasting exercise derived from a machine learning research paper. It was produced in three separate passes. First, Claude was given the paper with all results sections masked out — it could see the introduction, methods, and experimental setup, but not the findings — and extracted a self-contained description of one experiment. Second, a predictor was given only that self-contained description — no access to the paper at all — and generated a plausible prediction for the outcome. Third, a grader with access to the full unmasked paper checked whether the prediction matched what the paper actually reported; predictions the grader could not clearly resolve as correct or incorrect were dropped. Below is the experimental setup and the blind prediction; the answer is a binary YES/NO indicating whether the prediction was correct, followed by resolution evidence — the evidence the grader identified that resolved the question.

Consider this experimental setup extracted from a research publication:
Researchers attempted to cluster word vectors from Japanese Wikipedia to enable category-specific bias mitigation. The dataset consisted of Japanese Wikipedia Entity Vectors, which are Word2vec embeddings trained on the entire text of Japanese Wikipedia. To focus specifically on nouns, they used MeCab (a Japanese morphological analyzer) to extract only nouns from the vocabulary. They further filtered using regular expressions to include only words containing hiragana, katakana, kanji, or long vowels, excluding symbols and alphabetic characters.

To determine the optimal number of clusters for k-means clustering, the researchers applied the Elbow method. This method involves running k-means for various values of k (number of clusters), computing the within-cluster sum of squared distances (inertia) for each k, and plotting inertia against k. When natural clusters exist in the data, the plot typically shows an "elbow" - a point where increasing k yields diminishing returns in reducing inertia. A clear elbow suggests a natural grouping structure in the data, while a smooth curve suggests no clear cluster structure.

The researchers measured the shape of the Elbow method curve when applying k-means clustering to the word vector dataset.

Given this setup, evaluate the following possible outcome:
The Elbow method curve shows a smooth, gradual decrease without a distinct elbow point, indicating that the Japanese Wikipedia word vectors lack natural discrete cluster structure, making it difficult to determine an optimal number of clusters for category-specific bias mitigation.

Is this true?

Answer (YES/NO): YES